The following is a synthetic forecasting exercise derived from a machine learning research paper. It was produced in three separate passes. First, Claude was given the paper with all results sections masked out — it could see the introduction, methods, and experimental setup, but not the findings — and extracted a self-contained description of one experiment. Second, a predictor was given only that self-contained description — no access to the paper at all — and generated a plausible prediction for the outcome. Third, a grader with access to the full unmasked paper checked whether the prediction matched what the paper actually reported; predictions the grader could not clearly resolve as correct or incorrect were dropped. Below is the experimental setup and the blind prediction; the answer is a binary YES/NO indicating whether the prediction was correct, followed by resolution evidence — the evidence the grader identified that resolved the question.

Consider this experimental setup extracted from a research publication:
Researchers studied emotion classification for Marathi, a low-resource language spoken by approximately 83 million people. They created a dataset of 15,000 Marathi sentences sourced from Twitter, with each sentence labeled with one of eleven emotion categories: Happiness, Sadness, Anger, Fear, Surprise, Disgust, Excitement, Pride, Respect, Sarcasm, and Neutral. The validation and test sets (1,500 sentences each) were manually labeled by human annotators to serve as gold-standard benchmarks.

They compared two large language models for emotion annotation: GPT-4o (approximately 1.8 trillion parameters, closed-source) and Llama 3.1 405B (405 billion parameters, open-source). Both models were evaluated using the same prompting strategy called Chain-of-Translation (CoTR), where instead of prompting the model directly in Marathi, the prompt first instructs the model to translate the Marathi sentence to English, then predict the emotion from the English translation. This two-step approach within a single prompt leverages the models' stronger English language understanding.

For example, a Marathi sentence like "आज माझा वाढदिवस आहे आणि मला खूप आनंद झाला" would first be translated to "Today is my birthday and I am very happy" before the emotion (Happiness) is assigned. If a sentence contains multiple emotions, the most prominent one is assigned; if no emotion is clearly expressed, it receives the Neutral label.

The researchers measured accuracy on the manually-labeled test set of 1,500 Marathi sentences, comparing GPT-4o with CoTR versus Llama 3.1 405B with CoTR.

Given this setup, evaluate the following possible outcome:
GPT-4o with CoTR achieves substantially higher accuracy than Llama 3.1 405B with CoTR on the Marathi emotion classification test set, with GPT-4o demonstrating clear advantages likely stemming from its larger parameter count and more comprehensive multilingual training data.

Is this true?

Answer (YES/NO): YES